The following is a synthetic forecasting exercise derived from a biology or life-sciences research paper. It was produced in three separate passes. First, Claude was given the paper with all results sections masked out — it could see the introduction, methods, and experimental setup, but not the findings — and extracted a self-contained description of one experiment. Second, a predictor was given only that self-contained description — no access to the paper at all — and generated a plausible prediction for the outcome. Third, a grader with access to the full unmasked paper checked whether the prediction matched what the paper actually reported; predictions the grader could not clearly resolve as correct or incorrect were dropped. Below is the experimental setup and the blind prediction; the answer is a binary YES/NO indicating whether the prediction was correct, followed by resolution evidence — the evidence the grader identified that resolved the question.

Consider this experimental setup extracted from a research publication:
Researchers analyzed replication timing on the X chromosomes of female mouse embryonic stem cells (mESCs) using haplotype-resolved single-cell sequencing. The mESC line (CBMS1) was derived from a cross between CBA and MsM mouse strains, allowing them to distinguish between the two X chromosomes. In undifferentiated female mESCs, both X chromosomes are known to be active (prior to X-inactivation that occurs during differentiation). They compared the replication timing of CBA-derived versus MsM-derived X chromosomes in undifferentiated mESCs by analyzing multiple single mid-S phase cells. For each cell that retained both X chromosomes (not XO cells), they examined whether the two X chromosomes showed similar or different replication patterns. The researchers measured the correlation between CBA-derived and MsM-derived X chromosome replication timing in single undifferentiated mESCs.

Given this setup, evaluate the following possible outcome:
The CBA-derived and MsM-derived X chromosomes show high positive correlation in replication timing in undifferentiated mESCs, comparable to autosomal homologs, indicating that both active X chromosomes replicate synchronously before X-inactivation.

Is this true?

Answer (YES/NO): YES